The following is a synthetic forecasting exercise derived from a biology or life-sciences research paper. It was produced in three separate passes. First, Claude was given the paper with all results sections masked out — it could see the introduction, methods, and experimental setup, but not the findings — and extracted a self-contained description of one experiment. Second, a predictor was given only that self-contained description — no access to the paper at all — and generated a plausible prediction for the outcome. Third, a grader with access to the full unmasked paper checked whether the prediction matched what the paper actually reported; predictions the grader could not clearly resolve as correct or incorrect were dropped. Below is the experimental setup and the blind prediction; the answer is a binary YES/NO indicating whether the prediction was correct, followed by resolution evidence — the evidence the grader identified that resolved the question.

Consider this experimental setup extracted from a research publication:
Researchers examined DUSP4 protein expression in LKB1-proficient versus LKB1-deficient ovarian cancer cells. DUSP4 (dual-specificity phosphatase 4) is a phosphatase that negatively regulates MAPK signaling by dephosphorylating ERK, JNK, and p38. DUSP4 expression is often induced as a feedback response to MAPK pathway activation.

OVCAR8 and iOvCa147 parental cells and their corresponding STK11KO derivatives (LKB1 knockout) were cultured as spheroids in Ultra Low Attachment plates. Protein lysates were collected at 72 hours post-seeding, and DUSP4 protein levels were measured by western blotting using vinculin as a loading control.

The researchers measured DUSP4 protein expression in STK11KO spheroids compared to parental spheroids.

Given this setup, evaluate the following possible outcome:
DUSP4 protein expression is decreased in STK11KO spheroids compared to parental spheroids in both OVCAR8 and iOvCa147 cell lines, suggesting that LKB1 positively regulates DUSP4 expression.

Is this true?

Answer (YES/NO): NO